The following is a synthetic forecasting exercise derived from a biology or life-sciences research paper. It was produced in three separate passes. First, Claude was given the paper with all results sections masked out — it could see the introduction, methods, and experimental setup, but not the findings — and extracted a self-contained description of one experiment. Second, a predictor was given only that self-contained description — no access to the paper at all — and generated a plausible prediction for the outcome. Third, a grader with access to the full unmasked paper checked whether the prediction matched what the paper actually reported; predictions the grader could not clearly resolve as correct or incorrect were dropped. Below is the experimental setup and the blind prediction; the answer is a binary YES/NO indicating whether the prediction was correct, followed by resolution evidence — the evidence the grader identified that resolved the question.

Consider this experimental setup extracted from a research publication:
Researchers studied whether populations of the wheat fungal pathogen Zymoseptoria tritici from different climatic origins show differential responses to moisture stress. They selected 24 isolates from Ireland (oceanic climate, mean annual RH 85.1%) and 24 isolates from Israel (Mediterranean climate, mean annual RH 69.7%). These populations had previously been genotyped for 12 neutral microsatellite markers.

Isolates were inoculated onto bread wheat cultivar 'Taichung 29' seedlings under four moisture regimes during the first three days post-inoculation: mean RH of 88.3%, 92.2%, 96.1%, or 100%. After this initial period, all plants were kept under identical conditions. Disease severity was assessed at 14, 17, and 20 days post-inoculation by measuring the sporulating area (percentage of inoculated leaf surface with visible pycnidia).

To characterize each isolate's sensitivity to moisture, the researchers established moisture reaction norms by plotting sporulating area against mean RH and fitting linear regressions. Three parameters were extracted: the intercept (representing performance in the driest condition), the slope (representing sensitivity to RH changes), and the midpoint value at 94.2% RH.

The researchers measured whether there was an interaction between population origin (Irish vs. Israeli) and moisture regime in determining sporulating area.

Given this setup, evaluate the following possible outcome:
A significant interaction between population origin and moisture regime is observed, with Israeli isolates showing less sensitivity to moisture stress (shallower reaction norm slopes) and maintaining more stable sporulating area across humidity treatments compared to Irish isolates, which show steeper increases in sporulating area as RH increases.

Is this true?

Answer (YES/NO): NO